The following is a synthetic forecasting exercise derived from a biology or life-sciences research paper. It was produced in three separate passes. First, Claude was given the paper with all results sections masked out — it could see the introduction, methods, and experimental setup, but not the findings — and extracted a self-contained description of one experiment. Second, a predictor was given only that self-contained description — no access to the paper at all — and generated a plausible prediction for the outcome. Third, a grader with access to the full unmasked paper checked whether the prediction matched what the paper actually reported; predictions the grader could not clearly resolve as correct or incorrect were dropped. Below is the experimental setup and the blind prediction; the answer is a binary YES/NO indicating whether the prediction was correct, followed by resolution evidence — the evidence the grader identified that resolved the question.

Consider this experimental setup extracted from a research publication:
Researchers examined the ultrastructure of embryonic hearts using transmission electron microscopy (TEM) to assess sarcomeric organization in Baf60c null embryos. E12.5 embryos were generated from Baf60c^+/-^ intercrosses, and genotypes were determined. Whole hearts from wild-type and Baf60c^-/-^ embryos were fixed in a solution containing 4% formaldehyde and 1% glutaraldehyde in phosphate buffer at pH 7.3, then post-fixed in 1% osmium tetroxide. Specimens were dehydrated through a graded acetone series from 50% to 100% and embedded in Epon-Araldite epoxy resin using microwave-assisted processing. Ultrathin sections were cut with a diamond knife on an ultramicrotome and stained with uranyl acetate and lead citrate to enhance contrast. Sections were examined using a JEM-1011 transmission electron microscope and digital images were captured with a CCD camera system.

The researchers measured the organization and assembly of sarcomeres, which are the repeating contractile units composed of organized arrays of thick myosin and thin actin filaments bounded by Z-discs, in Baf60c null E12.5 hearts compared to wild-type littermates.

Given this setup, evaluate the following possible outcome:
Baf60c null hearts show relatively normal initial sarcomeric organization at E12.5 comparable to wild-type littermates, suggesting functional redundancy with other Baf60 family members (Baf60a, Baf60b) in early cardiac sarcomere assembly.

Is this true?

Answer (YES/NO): NO